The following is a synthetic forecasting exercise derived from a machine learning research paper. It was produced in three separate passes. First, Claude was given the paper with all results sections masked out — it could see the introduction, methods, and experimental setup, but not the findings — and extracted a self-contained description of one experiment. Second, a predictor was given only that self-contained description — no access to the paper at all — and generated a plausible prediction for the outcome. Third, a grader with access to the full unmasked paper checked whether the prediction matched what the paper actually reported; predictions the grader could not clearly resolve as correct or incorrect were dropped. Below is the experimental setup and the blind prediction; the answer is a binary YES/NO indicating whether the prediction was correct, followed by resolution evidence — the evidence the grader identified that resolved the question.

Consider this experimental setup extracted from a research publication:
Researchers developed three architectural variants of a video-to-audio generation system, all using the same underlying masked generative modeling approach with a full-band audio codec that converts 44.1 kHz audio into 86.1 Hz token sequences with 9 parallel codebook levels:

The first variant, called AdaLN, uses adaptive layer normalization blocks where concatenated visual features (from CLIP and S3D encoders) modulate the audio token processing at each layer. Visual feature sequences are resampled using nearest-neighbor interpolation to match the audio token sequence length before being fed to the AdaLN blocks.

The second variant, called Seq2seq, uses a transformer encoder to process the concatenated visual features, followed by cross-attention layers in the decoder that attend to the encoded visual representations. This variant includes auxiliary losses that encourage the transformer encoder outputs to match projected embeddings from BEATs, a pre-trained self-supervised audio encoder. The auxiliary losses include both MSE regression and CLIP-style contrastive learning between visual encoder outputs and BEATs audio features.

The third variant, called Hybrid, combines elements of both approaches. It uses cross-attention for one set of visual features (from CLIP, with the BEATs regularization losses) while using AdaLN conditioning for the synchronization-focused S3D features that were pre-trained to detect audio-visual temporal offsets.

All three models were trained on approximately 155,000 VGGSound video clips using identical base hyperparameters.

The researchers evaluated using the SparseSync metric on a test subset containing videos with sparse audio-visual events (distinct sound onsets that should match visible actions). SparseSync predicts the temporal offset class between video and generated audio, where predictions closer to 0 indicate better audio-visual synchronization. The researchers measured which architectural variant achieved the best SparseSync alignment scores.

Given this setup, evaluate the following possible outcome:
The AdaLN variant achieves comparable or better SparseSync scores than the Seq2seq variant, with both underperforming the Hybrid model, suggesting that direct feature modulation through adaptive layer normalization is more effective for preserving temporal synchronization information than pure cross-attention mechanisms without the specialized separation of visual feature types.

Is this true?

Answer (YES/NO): YES